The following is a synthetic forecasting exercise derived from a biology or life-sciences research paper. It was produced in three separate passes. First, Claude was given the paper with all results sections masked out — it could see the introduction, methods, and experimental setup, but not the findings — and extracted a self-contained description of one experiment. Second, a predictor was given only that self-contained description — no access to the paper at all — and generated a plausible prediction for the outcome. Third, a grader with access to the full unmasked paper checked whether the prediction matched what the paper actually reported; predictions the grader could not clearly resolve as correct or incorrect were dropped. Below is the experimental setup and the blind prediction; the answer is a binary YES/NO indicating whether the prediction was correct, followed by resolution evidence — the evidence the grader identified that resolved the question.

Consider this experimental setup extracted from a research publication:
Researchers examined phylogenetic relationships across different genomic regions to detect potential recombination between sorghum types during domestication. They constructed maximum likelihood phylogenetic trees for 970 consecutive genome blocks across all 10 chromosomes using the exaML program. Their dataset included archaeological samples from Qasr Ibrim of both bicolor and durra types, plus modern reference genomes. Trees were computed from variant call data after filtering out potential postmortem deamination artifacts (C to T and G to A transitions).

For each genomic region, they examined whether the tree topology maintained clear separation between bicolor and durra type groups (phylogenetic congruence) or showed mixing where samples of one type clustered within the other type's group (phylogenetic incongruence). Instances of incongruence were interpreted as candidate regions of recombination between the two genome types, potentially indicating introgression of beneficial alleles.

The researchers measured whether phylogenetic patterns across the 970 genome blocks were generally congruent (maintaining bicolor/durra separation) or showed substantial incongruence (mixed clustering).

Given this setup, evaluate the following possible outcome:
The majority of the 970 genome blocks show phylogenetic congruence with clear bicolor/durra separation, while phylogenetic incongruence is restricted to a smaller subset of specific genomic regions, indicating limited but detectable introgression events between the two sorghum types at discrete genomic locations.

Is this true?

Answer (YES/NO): NO